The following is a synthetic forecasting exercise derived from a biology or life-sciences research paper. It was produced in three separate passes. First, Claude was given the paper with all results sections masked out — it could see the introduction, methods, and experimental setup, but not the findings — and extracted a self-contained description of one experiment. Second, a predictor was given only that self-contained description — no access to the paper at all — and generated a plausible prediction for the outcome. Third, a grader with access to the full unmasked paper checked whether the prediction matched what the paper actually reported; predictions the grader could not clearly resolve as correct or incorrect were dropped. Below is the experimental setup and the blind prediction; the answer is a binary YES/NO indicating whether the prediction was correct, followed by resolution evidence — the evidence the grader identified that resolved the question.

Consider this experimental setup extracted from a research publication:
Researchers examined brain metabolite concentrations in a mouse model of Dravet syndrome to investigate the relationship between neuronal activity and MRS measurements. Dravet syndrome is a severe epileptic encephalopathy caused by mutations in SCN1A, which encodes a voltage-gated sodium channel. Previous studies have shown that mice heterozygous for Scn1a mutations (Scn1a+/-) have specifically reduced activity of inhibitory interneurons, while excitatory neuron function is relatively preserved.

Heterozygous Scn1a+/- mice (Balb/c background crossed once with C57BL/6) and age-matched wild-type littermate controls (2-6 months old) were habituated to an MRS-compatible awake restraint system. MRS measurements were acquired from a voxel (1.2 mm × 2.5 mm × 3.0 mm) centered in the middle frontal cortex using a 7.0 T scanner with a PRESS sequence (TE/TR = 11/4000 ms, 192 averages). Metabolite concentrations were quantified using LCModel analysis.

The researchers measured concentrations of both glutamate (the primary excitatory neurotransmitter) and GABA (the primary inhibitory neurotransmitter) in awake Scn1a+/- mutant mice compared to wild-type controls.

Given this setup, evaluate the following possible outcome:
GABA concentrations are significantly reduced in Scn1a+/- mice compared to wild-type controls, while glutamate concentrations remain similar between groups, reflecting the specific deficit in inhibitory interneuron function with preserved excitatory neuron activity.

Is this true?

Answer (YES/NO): YES